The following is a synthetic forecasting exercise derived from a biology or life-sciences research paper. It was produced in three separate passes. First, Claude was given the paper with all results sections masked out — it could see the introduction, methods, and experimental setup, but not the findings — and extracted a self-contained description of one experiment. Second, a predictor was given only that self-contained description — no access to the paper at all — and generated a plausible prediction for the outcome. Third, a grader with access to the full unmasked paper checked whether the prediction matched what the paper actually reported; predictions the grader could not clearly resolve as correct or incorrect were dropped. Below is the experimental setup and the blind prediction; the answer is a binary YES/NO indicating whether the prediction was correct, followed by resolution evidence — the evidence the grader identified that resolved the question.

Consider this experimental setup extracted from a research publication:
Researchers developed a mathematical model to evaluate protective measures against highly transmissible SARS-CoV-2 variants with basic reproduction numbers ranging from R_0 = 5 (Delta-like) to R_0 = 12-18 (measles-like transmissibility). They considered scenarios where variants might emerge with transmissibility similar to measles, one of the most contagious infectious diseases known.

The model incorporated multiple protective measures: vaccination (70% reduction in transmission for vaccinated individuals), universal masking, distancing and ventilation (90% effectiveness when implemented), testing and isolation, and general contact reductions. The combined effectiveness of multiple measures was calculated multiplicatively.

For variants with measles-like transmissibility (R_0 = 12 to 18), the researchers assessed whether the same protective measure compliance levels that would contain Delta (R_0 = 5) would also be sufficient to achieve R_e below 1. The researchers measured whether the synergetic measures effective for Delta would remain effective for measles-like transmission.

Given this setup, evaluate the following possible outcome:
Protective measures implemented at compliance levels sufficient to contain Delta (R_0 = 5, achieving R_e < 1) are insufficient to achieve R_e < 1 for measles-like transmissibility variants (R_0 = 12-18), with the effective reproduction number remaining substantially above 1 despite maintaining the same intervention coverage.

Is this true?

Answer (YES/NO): YES